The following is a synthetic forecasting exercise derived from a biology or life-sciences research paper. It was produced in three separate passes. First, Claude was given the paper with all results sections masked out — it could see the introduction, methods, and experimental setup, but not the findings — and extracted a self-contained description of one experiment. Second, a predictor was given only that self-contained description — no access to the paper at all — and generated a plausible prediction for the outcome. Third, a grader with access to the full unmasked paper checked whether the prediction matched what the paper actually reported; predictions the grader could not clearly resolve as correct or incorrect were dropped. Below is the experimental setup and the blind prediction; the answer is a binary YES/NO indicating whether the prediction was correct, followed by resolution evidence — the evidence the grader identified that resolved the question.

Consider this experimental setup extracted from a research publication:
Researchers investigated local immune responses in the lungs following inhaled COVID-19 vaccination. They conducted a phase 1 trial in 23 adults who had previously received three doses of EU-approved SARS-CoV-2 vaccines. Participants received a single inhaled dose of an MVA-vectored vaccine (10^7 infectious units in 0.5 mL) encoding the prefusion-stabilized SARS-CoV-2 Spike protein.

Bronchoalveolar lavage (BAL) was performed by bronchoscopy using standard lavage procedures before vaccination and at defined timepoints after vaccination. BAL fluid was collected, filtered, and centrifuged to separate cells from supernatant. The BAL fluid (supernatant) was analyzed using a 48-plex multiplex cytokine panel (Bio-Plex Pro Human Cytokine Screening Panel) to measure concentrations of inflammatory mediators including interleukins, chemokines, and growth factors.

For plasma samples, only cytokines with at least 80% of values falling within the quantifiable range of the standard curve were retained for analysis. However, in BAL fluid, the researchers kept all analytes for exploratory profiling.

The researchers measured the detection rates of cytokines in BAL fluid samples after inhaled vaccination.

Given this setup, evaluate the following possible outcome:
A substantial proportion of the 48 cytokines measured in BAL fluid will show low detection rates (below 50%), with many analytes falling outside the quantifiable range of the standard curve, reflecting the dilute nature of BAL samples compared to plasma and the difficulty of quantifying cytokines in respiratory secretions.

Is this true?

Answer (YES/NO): YES